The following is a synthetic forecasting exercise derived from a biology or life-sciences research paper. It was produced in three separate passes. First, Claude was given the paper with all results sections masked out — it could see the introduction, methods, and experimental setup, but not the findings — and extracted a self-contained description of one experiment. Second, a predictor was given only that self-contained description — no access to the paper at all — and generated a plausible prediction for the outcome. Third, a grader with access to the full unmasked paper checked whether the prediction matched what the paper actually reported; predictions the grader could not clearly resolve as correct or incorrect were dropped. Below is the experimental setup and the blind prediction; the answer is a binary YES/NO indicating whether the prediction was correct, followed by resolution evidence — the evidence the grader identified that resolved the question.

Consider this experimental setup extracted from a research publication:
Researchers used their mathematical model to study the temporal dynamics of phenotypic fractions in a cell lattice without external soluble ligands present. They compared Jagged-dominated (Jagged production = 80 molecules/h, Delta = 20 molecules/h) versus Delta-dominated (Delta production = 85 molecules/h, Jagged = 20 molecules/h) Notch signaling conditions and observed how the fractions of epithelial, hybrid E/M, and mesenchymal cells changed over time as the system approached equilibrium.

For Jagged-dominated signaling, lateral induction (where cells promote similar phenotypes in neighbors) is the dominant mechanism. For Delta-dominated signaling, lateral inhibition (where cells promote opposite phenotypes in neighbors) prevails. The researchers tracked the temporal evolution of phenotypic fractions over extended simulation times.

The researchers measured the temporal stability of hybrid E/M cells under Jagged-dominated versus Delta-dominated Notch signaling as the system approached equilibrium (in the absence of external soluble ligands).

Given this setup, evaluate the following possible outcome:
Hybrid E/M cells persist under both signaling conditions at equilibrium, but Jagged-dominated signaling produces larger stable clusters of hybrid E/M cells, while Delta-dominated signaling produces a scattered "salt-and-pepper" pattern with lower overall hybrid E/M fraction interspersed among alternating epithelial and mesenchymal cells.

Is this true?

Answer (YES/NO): NO